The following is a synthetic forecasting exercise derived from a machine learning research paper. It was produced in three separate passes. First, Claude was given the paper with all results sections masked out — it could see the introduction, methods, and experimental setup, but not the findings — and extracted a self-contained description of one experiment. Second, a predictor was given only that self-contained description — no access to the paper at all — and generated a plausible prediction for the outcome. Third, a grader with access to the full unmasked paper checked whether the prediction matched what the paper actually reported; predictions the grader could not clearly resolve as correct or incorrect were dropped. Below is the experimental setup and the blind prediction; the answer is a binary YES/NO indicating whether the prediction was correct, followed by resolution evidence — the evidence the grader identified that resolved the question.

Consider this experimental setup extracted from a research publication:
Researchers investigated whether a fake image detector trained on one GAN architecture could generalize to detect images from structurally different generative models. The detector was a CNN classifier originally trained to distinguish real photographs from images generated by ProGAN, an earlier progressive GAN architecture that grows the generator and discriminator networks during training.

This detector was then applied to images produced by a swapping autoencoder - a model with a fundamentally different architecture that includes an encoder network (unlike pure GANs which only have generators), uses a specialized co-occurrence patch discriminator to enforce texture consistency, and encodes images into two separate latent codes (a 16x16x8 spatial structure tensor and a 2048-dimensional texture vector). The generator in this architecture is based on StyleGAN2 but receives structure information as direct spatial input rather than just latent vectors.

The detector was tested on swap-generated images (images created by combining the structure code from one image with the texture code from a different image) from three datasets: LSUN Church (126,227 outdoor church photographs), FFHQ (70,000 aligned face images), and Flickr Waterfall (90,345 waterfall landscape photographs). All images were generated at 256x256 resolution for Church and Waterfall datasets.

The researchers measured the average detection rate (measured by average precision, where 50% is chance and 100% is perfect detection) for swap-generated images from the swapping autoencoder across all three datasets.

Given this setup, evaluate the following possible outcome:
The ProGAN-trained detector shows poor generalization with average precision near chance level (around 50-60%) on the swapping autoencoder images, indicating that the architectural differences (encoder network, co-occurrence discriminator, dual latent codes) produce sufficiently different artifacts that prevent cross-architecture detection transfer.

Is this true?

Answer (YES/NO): NO